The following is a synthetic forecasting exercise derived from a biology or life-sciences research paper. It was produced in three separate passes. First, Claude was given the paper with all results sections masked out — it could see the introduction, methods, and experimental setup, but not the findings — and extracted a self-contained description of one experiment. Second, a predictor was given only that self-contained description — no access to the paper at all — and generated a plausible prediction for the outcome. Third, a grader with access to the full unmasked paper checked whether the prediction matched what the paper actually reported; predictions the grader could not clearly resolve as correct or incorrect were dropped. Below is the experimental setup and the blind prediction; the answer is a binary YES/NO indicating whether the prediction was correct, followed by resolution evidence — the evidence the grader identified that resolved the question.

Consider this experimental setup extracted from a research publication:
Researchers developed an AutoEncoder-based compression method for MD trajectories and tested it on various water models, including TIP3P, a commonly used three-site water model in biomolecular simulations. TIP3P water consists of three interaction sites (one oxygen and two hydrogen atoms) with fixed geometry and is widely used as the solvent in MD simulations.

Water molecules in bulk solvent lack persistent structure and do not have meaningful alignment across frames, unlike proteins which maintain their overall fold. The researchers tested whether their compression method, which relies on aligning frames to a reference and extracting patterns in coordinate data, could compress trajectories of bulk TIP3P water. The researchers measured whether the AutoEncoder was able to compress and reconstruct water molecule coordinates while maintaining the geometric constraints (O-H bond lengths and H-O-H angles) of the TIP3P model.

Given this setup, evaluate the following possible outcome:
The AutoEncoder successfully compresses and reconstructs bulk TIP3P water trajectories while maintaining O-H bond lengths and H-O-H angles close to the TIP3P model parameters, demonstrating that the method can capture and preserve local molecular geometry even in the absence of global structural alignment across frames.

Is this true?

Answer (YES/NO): NO